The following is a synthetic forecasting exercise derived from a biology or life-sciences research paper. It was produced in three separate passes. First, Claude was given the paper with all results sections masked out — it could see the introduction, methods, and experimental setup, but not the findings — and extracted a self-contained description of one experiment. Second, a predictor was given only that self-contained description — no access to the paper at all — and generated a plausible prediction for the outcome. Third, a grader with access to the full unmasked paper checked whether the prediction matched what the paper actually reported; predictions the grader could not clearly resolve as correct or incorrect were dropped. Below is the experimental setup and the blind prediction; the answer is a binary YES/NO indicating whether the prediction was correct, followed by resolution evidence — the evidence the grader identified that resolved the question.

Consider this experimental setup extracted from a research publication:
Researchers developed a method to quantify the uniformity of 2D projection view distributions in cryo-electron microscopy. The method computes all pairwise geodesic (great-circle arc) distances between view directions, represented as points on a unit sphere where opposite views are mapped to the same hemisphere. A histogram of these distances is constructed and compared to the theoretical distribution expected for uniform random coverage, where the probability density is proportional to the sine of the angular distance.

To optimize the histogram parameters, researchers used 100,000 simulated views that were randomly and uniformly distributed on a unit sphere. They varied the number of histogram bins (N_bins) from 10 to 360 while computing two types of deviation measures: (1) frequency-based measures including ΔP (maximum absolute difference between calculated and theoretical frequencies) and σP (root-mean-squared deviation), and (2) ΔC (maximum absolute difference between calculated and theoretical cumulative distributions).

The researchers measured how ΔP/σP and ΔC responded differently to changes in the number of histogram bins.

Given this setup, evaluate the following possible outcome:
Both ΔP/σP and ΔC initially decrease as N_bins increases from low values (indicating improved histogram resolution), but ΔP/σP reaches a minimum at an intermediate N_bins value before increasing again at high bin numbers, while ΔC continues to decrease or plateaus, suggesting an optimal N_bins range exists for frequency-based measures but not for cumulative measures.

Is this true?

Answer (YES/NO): NO